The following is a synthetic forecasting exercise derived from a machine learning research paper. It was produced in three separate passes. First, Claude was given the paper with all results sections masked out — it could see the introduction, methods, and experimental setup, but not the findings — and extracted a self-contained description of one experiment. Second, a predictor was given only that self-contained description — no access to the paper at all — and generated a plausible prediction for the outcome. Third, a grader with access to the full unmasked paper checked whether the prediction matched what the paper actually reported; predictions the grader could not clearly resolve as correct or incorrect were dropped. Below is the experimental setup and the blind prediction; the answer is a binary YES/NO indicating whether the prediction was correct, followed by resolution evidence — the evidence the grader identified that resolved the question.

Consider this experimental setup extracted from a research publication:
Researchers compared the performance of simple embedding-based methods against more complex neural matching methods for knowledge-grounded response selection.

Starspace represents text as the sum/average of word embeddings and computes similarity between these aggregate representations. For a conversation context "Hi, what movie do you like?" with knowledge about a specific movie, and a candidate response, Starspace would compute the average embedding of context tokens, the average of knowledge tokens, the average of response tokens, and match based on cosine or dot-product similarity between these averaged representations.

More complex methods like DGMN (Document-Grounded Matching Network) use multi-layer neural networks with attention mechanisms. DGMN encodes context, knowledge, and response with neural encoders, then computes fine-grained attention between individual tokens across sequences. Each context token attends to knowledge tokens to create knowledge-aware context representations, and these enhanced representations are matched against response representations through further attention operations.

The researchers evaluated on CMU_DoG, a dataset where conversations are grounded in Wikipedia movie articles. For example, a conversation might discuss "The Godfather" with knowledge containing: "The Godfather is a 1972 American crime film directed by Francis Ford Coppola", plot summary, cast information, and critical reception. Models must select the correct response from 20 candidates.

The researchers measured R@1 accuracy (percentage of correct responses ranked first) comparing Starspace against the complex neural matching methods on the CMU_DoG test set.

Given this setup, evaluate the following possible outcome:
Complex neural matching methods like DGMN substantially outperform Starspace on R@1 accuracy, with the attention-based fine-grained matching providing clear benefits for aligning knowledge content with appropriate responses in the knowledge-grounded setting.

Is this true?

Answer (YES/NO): YES